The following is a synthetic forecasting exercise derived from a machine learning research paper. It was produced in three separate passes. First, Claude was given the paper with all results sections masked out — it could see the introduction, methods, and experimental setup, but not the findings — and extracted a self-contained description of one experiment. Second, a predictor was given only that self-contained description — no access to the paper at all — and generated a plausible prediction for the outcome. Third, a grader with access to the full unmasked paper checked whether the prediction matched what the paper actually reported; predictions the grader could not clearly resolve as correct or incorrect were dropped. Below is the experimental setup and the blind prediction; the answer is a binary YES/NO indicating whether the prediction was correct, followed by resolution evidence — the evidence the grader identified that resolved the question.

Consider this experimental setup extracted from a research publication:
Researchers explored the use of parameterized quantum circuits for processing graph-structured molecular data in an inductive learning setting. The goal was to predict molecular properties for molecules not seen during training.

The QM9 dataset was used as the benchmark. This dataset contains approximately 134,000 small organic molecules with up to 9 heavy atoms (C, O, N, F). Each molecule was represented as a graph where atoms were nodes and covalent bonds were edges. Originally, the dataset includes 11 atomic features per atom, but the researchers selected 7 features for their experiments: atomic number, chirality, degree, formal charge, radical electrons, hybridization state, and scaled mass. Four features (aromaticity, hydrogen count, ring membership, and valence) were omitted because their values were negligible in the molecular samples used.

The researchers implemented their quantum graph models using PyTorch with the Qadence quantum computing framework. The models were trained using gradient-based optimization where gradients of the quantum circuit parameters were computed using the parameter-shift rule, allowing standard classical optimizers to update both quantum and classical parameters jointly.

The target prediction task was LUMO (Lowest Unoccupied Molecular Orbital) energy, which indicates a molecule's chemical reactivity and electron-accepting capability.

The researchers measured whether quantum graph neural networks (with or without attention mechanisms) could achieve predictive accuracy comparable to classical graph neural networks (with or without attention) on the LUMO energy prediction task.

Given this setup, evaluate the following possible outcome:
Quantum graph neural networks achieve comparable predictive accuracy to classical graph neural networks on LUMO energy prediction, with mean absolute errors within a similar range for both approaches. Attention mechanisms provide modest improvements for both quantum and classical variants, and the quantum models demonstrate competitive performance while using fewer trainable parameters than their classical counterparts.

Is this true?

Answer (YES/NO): NO